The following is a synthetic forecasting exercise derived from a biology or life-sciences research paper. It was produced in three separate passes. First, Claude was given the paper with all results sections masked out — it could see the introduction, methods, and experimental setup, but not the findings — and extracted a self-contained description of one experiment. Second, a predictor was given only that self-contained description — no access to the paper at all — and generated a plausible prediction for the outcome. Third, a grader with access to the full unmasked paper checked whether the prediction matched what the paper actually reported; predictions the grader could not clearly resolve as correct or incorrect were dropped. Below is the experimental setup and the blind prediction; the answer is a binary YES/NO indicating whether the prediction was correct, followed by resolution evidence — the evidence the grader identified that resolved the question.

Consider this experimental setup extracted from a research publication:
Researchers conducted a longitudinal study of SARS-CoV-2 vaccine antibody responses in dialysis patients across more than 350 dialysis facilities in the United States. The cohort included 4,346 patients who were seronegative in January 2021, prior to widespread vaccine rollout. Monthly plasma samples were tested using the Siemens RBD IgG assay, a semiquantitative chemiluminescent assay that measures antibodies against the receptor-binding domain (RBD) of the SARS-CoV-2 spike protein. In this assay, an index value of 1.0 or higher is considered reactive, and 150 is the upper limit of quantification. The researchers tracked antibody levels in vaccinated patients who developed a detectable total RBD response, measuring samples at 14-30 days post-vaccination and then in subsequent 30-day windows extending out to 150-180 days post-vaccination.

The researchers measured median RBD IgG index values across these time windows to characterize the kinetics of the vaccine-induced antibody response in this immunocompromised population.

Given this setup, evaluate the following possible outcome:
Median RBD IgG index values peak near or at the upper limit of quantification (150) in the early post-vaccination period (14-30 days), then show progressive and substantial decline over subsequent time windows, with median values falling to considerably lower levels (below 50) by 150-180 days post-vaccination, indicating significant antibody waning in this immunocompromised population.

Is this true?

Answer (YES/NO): NO